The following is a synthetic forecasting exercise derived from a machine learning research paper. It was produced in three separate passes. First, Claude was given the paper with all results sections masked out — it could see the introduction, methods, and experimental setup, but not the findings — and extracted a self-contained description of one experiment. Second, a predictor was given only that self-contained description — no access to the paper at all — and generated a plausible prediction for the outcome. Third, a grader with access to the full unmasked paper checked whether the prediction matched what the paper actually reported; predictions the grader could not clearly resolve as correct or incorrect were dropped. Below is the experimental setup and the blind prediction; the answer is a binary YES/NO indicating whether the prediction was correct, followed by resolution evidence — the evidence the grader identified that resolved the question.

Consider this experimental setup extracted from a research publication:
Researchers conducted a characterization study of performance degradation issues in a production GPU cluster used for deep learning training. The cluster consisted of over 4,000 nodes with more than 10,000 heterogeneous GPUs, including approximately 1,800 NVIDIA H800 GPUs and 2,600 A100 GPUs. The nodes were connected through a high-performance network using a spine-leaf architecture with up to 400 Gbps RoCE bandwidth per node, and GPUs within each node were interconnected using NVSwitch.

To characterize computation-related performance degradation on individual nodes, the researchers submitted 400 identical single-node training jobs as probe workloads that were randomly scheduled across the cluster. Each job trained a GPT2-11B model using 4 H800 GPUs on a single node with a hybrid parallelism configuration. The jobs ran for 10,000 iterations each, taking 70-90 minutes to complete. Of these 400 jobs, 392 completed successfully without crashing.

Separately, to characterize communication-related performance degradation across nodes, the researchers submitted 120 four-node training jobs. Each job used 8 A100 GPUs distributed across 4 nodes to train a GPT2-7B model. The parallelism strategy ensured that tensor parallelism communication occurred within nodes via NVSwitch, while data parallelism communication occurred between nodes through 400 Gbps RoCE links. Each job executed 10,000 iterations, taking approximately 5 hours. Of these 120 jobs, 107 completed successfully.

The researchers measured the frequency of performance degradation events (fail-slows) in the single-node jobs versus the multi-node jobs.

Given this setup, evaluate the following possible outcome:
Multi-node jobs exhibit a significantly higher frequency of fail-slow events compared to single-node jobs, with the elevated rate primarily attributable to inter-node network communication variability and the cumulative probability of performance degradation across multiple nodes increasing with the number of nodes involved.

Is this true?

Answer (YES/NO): YES